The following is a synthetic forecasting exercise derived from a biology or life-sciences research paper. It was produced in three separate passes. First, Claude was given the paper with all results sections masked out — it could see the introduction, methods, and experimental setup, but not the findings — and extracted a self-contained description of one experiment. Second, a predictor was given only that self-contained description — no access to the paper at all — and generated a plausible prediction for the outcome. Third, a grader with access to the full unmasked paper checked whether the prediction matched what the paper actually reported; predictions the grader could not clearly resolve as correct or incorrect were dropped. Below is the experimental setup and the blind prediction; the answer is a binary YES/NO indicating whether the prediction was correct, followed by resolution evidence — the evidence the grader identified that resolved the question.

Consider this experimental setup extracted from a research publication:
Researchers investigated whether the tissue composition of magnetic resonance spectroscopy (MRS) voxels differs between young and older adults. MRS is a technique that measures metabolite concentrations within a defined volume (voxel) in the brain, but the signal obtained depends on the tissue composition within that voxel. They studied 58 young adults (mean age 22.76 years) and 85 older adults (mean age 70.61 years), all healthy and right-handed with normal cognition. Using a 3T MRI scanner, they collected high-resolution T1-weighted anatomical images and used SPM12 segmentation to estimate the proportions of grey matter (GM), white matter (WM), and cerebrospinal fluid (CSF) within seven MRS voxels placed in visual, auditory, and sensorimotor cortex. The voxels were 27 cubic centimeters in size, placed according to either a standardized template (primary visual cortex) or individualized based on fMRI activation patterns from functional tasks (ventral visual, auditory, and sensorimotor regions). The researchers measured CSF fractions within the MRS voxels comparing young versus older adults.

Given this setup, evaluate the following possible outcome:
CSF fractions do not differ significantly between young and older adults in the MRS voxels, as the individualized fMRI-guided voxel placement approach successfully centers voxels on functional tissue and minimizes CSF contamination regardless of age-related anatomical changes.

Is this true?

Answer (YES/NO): NO